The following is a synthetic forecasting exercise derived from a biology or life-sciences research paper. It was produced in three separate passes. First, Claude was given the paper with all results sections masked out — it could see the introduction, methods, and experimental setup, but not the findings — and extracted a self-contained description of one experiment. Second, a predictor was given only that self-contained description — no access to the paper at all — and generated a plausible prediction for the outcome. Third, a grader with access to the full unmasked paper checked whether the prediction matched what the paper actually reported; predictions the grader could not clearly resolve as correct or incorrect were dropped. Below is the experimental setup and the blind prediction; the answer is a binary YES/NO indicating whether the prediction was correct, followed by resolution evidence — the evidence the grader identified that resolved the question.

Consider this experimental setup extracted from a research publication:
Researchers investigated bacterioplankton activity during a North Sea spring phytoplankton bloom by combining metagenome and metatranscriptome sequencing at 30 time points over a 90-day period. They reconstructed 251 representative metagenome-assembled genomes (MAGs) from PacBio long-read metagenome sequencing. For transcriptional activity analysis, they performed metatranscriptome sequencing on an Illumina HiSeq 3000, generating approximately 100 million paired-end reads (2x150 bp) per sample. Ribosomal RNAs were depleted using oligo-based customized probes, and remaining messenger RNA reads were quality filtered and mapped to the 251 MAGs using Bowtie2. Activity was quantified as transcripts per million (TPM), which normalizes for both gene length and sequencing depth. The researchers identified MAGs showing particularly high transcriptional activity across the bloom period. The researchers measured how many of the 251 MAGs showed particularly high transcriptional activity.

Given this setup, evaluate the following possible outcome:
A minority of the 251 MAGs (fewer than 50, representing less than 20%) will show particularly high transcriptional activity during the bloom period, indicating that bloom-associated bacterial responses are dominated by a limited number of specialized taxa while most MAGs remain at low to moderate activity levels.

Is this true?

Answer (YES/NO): NO